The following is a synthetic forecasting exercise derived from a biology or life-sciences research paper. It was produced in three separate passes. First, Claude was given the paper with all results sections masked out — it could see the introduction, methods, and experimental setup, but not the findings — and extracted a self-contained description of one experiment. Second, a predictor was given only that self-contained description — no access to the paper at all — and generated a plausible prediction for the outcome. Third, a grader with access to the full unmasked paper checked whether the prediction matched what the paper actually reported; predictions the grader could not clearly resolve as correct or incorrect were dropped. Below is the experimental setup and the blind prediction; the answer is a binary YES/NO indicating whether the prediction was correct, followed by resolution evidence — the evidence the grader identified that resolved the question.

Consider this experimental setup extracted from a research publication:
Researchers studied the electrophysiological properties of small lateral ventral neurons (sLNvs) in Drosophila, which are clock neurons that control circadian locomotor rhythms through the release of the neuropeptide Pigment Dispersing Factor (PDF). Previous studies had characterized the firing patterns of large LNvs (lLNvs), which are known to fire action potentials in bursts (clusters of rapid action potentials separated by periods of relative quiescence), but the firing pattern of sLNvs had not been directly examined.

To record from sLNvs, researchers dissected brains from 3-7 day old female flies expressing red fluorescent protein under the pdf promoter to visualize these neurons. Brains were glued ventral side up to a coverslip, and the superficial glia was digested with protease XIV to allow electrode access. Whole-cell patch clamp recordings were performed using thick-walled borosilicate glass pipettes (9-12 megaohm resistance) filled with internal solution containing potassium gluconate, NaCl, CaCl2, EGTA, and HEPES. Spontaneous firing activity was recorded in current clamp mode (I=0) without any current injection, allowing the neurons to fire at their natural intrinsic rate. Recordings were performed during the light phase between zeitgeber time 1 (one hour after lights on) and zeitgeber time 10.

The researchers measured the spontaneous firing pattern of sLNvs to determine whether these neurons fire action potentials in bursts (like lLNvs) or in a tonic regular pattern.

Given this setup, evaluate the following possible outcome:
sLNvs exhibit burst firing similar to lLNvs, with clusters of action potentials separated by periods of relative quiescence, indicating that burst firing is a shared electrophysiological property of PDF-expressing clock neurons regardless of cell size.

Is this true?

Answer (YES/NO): YES